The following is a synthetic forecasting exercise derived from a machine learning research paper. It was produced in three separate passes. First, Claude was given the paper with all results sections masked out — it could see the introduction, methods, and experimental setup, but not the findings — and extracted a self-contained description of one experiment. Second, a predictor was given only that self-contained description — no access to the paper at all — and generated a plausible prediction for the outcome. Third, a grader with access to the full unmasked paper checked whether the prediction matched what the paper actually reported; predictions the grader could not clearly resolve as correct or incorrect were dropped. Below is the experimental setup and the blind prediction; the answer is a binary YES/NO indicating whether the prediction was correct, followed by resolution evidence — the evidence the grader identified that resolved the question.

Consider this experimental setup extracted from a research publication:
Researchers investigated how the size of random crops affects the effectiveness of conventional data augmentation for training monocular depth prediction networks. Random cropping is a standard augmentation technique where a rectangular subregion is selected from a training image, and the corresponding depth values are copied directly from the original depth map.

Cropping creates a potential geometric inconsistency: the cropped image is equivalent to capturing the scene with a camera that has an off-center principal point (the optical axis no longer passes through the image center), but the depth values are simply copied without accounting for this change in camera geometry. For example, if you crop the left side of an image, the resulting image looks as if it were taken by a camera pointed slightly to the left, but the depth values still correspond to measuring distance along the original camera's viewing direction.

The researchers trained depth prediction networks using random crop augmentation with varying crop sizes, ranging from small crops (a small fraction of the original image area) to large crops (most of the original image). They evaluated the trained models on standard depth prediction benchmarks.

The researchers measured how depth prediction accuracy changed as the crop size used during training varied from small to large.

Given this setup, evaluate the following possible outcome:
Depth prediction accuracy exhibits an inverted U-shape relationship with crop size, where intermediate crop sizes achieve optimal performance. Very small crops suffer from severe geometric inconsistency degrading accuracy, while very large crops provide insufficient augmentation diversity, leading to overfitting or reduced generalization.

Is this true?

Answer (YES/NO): NO